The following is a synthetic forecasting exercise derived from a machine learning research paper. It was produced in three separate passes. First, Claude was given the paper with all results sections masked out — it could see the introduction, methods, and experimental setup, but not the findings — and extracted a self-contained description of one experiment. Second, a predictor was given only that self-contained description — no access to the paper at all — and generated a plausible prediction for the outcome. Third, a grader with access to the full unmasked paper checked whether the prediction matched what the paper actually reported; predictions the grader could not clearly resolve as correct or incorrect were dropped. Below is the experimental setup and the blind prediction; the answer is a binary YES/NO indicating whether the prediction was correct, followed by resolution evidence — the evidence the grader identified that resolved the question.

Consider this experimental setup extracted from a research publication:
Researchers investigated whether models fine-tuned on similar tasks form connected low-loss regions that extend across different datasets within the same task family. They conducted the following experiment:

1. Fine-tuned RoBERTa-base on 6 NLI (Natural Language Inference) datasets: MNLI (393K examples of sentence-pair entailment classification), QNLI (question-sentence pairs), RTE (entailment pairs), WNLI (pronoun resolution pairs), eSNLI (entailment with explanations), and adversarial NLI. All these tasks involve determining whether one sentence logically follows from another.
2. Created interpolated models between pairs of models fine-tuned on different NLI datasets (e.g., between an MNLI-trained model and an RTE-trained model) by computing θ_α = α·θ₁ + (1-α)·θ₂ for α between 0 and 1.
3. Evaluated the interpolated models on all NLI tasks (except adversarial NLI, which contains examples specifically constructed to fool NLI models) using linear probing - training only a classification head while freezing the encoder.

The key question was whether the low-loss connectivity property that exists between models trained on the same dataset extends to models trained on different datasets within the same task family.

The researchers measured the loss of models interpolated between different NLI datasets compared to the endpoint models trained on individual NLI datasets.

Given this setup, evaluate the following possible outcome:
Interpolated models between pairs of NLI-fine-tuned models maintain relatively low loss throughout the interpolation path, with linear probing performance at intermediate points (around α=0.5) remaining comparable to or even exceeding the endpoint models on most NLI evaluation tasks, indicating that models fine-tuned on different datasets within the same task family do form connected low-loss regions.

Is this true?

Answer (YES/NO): YES